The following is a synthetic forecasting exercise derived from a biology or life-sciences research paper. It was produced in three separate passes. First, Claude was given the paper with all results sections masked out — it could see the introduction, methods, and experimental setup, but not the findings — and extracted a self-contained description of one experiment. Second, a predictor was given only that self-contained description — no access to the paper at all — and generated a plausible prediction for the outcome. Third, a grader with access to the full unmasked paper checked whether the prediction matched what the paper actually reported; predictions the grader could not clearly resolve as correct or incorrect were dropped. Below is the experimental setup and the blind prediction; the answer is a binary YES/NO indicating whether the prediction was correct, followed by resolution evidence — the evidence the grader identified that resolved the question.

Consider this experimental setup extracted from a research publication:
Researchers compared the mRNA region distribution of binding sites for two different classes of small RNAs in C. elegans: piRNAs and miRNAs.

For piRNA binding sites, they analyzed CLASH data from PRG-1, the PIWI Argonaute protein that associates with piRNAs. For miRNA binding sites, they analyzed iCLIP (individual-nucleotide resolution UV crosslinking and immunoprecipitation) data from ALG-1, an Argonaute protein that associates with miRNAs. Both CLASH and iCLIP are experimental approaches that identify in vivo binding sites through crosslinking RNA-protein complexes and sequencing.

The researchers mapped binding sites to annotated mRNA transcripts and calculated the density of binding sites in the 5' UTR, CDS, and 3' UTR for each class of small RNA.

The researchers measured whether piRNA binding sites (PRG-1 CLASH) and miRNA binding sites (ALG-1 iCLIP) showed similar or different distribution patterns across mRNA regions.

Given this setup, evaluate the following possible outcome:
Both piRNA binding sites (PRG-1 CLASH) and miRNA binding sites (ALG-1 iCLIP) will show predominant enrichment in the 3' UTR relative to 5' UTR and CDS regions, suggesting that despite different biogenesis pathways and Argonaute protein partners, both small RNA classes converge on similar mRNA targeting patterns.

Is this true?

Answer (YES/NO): NO